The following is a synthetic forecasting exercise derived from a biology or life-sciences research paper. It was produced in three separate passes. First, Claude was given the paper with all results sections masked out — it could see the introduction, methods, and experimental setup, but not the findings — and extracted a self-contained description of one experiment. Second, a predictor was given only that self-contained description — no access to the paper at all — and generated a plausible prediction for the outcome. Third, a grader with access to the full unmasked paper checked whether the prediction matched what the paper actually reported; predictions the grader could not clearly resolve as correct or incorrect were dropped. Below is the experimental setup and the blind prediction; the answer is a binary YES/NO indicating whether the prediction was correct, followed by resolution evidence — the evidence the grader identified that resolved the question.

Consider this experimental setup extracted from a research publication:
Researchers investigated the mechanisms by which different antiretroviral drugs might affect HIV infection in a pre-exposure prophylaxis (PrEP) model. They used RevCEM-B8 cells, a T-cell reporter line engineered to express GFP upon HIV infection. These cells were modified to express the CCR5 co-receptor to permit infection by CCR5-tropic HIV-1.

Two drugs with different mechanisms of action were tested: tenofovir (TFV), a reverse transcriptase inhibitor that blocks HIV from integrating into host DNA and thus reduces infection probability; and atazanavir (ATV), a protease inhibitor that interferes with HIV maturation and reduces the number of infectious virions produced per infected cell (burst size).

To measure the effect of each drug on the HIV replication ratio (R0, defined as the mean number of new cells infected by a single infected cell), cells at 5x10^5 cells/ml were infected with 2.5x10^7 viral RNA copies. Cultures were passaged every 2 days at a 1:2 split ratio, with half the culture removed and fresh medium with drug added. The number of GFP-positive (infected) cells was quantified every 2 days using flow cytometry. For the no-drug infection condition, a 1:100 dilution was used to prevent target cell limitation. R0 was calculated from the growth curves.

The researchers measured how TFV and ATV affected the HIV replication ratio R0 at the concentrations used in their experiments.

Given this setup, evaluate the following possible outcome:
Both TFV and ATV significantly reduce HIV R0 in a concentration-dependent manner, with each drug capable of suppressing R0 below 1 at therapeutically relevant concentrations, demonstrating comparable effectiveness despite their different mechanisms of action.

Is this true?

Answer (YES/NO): NO